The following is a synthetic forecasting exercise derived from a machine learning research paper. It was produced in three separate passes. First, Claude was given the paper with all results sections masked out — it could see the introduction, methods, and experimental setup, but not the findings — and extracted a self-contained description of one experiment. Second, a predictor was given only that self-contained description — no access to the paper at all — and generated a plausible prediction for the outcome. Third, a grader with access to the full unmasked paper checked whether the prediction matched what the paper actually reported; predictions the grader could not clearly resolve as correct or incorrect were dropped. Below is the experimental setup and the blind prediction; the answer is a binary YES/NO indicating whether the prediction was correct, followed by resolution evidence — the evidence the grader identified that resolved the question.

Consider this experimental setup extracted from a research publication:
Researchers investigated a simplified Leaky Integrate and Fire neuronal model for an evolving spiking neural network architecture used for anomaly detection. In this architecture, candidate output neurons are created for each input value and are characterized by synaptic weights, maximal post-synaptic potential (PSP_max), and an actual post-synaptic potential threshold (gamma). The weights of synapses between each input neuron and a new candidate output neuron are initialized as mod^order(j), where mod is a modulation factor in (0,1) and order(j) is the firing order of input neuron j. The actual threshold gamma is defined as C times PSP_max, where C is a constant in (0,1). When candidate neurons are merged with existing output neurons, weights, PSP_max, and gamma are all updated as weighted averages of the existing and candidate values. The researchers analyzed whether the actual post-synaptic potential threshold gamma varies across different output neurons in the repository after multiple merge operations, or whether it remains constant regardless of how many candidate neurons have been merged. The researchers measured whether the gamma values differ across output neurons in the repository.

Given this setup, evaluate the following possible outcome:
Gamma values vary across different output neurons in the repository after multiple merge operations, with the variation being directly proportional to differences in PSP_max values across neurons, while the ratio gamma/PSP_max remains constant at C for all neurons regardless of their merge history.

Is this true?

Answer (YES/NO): NO